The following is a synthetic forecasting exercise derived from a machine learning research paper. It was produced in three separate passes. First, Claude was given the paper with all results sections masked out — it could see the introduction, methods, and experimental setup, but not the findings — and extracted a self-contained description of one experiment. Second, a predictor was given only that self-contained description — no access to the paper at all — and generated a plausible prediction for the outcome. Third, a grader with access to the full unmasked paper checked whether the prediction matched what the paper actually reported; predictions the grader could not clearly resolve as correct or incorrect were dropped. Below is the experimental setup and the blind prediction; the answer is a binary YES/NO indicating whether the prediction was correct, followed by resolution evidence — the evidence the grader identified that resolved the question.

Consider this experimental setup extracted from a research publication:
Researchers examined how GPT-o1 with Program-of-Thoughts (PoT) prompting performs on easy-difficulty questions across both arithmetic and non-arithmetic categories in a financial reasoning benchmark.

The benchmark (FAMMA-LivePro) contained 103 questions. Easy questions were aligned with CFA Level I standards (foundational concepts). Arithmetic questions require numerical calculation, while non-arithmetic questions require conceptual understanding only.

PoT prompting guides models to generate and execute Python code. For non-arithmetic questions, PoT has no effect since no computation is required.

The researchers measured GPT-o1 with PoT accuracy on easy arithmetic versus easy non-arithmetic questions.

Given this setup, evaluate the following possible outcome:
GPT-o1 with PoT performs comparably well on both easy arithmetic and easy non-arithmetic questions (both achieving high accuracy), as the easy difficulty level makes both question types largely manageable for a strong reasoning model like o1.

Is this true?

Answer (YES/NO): NO